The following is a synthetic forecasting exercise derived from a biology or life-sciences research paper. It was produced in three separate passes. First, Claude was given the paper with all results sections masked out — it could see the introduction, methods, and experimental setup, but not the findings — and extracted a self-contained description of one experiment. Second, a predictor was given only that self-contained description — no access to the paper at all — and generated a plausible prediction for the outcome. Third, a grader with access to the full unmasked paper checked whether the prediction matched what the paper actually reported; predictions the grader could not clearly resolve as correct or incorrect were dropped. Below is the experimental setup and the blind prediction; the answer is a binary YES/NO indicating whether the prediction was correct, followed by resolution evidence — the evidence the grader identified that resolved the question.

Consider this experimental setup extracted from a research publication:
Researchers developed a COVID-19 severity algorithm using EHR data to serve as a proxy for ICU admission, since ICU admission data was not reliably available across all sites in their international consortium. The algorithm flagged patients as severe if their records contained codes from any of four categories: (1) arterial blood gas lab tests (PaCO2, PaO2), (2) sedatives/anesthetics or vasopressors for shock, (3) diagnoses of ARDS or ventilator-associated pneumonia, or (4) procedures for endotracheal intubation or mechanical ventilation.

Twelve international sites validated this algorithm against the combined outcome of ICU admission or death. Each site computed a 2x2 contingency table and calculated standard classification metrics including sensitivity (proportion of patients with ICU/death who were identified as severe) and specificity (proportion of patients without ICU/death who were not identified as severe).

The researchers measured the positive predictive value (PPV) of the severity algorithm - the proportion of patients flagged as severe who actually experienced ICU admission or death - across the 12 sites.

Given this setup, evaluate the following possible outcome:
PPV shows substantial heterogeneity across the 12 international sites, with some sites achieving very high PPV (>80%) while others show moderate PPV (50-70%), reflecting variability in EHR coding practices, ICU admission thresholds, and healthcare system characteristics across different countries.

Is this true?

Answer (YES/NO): NO